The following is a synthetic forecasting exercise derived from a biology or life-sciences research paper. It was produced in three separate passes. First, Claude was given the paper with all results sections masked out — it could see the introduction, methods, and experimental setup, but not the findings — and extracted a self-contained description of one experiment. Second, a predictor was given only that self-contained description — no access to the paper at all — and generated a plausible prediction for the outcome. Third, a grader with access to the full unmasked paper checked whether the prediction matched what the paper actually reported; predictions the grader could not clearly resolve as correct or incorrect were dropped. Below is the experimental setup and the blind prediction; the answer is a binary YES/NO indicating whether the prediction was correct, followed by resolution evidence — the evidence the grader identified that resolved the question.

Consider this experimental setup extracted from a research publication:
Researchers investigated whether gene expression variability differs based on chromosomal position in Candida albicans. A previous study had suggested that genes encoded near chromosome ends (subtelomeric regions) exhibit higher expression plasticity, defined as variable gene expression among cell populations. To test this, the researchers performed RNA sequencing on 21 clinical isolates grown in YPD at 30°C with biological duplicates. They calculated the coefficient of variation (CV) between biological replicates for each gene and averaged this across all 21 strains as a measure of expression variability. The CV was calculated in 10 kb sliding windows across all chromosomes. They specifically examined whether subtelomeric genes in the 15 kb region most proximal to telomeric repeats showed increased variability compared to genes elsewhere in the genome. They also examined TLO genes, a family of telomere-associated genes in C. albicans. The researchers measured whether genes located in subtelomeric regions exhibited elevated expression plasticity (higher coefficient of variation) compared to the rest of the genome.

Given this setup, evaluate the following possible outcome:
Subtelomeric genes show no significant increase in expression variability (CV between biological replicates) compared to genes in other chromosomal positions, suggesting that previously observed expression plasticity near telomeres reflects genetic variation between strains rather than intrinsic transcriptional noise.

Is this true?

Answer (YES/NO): YES